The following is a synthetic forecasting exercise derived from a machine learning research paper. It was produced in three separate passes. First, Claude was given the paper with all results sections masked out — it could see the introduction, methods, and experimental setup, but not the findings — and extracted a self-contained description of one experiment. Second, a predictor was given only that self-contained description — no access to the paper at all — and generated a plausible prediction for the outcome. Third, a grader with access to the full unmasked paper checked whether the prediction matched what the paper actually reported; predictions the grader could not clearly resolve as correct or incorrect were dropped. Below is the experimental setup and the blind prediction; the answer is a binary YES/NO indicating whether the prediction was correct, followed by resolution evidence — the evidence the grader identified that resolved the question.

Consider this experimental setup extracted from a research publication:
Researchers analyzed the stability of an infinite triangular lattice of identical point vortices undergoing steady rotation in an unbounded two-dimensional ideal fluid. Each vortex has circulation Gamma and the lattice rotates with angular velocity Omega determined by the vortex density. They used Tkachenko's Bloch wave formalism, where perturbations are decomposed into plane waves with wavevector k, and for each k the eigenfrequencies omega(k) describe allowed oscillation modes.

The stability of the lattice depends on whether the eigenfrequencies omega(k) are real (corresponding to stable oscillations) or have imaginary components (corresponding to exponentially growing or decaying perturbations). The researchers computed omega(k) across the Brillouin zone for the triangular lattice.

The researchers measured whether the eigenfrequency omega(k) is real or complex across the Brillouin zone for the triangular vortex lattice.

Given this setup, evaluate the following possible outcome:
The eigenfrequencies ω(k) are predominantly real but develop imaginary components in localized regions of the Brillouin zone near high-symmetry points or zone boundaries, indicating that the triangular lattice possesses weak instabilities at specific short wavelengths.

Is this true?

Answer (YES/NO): NO